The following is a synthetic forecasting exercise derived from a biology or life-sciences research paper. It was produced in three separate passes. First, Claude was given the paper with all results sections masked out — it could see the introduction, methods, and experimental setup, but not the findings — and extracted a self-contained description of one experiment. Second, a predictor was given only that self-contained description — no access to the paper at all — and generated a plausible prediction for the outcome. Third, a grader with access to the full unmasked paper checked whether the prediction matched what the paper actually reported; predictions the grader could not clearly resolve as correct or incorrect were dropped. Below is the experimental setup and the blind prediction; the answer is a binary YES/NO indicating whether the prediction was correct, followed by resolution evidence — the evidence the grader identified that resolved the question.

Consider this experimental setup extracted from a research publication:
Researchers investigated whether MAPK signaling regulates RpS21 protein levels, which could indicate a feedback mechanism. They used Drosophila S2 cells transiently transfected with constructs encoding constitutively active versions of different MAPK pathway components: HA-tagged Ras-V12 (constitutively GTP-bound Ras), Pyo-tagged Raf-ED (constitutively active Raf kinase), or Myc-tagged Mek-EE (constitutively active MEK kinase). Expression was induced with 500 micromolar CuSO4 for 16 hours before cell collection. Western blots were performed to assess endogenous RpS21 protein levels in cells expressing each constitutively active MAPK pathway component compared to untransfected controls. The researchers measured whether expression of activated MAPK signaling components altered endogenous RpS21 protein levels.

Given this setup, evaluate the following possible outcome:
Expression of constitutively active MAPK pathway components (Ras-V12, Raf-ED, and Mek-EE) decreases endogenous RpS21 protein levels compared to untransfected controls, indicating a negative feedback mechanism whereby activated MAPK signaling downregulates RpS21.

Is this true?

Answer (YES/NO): NO